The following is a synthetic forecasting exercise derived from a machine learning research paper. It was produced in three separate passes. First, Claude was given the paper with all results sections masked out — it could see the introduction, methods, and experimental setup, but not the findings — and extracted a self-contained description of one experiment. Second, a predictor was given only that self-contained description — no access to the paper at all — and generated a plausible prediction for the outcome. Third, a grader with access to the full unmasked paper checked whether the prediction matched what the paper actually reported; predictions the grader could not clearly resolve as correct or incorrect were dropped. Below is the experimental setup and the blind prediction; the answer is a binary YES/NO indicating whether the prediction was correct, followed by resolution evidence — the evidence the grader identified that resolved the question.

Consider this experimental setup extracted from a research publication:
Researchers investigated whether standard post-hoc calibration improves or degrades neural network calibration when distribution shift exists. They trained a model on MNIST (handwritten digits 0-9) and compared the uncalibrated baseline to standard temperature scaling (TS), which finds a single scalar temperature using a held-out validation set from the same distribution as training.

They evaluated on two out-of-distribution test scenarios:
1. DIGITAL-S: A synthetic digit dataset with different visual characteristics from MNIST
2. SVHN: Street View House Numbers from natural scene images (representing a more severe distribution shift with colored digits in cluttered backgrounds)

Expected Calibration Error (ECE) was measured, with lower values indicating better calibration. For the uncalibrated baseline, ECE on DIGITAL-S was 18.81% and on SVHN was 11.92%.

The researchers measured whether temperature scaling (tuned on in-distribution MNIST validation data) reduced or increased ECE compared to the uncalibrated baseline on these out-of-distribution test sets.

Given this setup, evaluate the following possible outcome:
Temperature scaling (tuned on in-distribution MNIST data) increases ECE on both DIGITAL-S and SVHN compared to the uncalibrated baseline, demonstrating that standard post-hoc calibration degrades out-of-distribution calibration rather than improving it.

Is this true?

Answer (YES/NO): YES